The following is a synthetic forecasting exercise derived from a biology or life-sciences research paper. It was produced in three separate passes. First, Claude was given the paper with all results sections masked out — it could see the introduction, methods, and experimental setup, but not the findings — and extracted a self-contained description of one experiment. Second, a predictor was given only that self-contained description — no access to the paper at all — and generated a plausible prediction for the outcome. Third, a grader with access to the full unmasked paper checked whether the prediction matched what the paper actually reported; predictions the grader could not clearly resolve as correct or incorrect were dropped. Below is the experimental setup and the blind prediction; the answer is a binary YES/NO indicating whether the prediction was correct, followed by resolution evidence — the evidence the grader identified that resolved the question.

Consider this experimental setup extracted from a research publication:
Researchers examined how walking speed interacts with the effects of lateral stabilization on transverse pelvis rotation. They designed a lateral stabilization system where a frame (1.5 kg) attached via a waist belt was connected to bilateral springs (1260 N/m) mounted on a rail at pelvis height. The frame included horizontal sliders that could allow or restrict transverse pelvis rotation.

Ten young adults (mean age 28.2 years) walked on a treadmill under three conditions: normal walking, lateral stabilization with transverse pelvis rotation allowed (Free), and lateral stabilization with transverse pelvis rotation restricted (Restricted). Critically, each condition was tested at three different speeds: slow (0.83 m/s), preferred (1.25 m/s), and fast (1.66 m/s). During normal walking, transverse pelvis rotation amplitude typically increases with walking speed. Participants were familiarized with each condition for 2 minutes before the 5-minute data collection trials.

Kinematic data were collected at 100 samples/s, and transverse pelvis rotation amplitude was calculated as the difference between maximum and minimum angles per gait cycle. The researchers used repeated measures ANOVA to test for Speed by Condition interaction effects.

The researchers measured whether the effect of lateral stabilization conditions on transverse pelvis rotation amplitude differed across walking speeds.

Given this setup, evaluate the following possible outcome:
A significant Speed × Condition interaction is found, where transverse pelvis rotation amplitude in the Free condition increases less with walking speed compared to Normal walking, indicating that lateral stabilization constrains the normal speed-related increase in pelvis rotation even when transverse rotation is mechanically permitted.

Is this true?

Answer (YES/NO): YES